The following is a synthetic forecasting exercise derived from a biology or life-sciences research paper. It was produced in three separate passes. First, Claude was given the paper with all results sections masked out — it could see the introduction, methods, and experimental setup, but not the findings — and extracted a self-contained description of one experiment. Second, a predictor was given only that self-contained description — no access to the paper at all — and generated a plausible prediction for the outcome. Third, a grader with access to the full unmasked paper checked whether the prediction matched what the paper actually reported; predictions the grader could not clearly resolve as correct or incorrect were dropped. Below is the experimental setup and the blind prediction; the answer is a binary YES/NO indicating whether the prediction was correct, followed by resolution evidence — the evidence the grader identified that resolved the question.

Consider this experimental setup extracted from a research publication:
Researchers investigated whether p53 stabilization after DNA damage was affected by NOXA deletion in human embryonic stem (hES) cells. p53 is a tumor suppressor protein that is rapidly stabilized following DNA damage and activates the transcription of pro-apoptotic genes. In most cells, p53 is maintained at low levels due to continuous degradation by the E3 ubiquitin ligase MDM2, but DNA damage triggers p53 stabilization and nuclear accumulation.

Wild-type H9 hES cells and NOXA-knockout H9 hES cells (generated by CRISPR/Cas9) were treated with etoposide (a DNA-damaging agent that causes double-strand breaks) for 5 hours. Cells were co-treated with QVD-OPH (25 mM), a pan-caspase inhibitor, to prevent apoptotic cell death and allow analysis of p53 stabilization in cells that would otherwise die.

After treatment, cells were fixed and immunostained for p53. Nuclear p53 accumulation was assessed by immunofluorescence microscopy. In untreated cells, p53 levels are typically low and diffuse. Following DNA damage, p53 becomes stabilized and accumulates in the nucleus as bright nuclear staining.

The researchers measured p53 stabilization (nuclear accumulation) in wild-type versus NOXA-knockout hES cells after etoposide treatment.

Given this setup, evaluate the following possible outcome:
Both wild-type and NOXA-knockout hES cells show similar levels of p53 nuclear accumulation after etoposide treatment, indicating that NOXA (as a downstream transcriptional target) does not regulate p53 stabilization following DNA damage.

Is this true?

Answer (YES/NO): YES